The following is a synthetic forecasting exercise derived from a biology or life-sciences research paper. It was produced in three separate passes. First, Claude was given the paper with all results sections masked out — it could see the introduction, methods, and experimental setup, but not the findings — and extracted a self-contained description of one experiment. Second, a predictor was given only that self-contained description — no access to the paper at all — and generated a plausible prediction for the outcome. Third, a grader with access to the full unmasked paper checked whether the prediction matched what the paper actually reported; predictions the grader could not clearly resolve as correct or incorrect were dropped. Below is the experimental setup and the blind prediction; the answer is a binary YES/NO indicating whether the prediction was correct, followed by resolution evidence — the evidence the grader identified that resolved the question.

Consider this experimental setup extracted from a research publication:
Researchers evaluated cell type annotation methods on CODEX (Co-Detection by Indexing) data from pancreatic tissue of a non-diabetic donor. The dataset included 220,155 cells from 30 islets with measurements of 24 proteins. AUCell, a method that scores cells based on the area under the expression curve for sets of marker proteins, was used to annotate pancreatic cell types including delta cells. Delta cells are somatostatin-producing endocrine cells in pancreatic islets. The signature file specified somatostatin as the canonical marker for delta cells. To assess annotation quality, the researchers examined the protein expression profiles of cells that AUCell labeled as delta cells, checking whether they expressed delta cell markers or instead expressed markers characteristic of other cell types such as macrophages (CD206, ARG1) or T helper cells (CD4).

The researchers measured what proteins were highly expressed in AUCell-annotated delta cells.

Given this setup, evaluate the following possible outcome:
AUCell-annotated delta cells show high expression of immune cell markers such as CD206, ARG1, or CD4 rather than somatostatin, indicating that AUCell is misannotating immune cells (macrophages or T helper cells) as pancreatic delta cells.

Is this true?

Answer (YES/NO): YES